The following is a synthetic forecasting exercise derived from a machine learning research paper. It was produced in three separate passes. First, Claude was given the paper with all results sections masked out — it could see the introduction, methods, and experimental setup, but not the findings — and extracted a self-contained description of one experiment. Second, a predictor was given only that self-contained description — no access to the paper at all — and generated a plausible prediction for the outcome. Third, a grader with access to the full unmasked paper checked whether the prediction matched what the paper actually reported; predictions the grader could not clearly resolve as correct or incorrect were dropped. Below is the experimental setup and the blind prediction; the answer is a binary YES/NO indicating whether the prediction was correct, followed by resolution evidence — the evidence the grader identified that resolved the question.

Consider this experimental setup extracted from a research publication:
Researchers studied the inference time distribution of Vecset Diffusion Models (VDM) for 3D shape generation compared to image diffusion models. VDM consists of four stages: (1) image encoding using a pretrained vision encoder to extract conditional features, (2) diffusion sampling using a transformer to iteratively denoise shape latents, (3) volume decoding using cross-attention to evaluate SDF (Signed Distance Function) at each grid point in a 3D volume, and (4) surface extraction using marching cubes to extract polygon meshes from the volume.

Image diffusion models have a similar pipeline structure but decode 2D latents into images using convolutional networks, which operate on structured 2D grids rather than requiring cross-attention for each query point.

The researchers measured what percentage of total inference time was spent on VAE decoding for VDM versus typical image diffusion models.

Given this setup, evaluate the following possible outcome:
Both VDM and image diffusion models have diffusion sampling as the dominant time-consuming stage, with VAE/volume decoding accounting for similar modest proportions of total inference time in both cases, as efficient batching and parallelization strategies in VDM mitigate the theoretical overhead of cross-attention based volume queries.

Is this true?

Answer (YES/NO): NO